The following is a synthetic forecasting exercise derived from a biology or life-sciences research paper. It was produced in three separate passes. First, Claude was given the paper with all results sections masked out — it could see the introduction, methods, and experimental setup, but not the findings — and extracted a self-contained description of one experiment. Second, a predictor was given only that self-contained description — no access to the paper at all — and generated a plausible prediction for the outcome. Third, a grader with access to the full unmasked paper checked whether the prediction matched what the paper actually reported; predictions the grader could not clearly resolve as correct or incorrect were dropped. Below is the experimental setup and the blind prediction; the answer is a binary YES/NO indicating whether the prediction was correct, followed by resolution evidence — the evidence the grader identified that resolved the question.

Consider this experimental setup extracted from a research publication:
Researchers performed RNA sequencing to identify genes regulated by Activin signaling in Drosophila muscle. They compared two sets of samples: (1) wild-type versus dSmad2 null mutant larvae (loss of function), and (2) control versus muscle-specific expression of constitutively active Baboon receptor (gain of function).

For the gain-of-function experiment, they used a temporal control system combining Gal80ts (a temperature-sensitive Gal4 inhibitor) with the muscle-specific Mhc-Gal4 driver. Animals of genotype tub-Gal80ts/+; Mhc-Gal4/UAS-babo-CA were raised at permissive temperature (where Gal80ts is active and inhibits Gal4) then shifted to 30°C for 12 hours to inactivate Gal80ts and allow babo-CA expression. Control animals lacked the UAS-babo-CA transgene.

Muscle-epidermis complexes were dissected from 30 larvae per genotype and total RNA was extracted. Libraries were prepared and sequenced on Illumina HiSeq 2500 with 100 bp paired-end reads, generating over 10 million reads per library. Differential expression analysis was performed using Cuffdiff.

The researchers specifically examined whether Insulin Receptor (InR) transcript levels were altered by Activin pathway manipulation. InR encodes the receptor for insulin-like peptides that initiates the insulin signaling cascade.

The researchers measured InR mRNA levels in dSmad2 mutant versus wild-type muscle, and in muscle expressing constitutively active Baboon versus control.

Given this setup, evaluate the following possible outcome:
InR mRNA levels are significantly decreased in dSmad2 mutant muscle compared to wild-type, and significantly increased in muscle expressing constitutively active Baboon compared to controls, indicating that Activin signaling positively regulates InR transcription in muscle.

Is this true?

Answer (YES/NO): NO